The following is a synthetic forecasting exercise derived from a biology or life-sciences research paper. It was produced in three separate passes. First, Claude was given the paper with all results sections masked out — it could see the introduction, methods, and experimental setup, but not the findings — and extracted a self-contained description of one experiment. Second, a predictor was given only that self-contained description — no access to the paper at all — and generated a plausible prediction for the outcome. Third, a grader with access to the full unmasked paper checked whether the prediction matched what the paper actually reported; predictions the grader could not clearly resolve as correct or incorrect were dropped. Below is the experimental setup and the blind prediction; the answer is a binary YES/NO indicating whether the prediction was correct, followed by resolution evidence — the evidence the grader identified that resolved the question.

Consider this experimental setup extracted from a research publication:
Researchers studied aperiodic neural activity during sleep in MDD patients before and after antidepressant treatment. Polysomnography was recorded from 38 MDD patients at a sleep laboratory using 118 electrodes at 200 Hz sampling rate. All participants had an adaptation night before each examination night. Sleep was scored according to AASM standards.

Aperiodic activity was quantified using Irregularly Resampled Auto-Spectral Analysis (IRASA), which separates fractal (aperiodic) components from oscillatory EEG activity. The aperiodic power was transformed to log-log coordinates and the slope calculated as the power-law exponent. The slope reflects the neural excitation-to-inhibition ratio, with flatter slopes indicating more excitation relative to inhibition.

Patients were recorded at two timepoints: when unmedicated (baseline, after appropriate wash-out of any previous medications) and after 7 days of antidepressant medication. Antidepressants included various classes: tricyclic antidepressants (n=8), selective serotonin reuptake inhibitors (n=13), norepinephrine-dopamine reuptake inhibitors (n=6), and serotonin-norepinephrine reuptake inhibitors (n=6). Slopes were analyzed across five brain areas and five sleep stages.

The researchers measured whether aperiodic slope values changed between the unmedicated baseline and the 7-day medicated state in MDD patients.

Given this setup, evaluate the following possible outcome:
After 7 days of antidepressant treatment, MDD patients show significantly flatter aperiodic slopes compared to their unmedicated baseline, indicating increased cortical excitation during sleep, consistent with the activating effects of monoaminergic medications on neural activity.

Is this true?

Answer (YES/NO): YES